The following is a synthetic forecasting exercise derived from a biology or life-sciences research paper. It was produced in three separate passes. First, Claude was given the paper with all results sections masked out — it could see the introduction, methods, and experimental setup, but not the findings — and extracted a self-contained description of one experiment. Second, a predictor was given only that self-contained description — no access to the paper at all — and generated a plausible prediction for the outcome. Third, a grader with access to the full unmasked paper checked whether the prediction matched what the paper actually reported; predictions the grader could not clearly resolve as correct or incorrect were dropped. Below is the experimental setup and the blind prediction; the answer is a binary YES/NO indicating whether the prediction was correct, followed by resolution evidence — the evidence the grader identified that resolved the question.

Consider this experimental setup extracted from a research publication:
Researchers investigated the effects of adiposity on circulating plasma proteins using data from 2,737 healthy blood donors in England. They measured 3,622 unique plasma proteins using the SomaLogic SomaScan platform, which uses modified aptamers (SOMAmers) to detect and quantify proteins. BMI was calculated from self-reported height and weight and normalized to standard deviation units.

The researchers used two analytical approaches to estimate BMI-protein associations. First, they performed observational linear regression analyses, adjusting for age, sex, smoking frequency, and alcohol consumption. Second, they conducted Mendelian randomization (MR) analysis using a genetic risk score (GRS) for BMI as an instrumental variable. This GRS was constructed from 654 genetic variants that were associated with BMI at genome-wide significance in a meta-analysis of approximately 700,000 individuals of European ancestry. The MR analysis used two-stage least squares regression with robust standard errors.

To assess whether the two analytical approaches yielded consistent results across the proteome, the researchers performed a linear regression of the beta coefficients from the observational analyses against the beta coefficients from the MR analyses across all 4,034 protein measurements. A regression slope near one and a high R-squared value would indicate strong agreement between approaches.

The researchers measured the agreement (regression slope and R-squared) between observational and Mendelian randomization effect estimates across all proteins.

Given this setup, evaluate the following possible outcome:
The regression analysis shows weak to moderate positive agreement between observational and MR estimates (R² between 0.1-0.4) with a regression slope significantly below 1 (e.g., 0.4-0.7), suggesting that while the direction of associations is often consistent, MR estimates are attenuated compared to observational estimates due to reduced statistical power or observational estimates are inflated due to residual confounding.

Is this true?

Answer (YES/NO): YES